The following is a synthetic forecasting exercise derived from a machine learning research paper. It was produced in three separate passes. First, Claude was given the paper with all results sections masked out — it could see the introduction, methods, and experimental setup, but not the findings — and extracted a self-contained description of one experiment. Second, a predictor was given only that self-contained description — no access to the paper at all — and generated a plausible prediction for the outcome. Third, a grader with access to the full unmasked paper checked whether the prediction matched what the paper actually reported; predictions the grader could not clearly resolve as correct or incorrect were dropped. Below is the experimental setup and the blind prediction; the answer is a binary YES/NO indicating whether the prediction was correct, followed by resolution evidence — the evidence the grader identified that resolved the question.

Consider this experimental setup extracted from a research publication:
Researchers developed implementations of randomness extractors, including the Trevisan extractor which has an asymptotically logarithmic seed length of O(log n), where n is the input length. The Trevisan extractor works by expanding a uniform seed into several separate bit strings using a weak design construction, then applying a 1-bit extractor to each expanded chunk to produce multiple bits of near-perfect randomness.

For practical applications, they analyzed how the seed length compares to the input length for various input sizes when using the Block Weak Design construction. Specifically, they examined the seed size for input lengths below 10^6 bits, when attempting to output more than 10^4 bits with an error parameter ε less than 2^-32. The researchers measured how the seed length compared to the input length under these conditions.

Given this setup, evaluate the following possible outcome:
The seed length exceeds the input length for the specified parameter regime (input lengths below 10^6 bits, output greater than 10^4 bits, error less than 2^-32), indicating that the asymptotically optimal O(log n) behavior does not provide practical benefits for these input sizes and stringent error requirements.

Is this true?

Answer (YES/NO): YES